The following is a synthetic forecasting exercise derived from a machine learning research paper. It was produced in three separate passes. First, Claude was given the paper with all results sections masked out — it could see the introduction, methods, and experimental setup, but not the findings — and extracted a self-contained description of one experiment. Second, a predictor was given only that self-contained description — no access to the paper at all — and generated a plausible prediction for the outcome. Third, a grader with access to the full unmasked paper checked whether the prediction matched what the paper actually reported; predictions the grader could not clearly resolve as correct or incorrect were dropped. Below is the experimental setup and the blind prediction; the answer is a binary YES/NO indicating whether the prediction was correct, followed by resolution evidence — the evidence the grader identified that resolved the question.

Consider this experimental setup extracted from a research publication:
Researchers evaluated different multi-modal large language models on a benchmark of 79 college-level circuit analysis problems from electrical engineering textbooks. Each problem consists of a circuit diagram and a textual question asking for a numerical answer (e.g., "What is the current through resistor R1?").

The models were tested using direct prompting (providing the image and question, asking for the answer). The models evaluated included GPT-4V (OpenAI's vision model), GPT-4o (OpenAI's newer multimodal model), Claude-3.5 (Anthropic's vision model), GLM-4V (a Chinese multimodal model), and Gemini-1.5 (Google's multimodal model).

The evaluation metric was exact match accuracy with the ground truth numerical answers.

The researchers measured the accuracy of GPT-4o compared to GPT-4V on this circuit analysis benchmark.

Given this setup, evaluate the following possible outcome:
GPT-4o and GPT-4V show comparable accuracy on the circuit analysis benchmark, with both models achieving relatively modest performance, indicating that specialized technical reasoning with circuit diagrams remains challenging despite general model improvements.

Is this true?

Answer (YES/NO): YES